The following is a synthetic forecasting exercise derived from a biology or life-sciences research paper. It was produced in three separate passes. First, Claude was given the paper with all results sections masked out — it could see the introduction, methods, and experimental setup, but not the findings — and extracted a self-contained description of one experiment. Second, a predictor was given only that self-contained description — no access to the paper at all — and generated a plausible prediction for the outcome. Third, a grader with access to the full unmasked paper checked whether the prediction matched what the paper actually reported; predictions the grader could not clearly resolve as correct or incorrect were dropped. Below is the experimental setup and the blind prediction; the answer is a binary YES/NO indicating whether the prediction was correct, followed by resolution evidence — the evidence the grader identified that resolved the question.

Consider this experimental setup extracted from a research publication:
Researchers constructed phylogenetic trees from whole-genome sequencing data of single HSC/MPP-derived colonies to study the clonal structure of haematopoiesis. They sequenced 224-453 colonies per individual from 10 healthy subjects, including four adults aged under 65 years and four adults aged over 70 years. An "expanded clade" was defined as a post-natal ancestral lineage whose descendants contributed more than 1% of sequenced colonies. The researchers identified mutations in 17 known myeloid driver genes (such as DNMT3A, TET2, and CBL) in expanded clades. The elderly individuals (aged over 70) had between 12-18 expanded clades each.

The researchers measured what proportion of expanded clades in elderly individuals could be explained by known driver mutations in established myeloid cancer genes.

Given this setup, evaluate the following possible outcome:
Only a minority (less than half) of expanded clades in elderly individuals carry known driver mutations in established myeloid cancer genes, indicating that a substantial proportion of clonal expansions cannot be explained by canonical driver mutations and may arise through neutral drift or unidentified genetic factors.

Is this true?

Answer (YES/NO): YES